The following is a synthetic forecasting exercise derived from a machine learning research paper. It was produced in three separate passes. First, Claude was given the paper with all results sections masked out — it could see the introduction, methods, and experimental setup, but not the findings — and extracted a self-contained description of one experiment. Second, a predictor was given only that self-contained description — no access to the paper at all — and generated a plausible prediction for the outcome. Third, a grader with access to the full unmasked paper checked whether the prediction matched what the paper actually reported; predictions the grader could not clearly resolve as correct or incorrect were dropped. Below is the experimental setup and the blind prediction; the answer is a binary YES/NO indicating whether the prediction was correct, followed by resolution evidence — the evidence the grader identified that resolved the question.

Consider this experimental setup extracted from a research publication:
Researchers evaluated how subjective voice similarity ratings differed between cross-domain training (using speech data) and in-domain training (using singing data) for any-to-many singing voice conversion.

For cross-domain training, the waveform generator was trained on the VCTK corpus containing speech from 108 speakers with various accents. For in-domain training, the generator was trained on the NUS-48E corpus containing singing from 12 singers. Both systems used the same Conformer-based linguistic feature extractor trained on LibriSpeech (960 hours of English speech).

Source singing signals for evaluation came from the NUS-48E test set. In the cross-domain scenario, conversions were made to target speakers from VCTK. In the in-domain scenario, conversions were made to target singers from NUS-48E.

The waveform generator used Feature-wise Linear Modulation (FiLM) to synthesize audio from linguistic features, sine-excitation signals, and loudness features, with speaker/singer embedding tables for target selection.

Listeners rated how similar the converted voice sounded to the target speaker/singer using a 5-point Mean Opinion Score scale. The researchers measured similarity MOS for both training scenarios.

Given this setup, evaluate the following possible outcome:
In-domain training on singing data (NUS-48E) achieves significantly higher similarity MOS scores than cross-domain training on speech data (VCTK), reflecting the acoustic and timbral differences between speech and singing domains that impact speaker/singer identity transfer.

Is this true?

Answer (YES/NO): YES